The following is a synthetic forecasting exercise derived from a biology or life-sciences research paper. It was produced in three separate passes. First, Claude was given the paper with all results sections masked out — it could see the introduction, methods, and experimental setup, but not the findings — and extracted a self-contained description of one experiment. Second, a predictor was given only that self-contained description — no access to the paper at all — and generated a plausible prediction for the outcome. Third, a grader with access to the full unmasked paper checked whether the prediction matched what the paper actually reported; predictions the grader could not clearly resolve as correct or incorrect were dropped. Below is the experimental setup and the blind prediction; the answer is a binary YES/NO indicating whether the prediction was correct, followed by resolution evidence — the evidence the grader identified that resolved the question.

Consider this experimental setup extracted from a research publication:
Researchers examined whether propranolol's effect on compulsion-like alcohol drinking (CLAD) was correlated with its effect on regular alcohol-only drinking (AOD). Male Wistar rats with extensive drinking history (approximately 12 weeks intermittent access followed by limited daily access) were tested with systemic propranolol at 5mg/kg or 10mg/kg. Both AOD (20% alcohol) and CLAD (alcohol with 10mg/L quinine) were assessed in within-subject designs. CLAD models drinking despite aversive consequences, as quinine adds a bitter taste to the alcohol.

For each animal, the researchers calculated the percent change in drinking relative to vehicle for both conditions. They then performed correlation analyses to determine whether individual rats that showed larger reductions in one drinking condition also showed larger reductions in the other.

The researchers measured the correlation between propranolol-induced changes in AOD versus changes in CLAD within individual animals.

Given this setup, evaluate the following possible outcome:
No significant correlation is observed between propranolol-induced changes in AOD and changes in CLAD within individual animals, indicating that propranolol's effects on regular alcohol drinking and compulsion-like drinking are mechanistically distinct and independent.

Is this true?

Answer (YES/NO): YES